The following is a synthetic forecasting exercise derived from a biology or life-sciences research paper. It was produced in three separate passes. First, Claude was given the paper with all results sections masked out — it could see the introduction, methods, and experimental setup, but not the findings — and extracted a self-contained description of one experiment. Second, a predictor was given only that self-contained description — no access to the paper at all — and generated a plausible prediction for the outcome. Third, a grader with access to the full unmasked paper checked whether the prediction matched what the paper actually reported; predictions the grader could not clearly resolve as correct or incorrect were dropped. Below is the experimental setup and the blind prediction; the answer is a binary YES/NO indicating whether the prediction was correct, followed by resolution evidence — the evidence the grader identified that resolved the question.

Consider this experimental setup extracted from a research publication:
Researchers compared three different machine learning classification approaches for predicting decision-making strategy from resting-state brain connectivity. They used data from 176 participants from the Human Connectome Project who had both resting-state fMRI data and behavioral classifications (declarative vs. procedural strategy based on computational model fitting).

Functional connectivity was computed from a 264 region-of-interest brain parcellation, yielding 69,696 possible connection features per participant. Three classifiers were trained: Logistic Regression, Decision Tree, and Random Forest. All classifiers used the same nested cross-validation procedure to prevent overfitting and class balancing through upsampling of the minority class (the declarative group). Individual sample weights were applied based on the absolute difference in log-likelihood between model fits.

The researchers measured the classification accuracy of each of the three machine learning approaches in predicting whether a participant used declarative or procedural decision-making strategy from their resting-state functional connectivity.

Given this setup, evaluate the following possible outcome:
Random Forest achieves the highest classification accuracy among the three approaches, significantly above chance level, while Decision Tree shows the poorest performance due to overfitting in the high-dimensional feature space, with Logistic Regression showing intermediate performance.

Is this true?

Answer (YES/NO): NO